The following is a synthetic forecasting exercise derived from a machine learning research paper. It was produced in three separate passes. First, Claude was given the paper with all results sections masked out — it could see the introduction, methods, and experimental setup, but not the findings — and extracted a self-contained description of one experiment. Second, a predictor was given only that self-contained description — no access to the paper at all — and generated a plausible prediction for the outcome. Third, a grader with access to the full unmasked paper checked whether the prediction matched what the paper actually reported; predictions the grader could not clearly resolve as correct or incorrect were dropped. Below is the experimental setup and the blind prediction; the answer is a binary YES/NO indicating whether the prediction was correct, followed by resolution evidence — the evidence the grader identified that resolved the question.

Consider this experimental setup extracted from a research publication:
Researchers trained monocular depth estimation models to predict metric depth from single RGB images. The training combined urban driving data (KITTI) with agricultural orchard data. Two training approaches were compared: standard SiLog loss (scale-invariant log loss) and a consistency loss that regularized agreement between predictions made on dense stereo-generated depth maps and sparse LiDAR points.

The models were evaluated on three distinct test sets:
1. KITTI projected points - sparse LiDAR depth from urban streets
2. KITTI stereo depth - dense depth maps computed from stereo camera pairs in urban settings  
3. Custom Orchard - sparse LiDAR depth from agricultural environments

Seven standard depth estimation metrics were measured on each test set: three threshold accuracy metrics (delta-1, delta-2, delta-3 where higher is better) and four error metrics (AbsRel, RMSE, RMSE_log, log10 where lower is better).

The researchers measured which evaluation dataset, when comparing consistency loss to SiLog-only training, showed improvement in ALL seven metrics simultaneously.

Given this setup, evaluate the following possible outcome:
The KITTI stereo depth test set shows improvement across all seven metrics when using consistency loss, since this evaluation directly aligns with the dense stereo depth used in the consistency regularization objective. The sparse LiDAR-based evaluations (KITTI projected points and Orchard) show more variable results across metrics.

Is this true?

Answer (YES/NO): YES